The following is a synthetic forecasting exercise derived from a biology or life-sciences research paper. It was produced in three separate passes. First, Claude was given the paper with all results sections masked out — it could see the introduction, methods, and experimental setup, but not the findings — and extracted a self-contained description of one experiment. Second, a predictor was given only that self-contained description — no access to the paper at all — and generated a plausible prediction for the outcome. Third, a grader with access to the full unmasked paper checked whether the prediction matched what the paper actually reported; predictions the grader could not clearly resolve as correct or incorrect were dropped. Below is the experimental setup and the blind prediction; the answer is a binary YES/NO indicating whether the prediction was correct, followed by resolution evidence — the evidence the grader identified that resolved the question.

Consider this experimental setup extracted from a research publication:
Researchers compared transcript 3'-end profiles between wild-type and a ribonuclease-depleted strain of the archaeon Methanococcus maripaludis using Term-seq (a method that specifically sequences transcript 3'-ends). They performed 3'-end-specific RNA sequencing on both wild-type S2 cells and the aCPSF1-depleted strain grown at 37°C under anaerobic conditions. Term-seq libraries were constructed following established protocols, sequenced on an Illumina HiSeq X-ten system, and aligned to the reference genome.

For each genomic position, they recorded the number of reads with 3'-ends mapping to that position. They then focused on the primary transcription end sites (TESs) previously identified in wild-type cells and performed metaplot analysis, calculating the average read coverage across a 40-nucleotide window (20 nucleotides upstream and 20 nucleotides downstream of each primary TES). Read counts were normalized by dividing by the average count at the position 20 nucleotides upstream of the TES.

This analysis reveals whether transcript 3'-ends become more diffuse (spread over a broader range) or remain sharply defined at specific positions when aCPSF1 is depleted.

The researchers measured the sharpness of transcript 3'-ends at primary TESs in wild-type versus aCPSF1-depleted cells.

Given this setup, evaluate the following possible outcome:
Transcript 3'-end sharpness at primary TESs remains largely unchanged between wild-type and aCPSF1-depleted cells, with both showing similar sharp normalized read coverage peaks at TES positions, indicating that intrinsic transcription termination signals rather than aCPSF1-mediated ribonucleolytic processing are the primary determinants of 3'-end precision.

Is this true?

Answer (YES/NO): NO